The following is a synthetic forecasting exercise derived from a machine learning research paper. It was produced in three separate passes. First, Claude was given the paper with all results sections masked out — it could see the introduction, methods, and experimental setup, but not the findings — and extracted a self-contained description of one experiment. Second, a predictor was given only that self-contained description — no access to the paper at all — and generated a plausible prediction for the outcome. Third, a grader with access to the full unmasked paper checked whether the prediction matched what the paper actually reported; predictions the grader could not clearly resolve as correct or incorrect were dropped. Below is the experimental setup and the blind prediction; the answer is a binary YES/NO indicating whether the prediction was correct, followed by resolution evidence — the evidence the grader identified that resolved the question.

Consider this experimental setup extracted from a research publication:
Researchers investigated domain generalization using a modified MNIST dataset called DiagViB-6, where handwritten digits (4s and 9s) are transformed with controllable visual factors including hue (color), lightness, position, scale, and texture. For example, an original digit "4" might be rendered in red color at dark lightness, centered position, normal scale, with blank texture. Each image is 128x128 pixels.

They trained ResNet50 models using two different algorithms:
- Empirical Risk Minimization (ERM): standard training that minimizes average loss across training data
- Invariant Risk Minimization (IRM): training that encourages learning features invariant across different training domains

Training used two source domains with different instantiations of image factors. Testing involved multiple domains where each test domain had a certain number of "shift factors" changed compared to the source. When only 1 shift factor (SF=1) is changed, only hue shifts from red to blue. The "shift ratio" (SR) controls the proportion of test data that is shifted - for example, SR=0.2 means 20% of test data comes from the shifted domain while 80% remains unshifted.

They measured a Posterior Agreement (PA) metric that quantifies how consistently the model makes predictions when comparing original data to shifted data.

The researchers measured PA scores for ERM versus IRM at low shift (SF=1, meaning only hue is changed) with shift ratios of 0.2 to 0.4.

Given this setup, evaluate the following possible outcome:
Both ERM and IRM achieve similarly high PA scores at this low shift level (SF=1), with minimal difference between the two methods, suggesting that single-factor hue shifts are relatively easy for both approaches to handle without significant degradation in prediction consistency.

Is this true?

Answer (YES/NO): NO